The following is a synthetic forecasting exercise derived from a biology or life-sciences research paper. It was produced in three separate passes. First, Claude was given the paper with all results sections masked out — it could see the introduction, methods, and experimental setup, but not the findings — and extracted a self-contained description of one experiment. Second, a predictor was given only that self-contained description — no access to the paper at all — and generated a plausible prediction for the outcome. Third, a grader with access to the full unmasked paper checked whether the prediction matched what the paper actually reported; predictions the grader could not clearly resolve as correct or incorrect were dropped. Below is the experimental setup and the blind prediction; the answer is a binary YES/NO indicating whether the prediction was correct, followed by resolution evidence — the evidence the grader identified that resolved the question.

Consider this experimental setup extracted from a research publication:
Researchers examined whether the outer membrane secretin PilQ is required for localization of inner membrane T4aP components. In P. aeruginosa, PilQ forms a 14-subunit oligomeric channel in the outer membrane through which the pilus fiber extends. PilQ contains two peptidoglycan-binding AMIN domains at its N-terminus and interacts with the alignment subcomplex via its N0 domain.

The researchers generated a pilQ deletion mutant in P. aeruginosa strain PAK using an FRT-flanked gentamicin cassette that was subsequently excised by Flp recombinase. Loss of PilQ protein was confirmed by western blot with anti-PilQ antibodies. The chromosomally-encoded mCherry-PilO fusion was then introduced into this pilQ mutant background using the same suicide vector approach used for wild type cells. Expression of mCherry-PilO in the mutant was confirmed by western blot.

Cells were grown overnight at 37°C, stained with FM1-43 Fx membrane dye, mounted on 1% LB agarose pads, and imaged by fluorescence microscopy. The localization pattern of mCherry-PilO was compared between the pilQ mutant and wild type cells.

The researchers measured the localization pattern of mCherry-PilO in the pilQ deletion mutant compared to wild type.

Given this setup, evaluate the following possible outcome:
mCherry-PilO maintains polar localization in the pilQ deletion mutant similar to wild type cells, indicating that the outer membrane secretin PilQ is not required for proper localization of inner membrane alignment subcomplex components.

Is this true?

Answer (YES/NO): NO